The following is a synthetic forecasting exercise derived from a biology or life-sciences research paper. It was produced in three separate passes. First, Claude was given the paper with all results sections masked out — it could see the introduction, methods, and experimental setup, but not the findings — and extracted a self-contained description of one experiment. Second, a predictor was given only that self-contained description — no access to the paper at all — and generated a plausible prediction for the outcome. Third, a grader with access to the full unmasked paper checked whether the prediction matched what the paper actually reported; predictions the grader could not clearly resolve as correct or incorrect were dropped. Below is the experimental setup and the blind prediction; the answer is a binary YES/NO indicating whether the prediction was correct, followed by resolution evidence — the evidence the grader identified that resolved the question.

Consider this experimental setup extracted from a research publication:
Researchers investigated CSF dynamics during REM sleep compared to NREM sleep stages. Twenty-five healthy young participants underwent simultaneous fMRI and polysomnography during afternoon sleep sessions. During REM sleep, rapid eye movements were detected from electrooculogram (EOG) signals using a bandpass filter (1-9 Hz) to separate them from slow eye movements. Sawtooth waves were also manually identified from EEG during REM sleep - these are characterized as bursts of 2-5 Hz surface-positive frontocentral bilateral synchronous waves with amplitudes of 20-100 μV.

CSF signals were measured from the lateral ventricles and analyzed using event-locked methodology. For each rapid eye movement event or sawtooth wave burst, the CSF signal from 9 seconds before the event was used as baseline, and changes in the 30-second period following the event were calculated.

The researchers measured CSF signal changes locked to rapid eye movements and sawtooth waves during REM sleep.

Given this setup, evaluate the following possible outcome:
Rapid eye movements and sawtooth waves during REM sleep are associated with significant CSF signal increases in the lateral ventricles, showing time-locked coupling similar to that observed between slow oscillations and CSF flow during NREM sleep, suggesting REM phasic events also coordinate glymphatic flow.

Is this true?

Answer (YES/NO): NO